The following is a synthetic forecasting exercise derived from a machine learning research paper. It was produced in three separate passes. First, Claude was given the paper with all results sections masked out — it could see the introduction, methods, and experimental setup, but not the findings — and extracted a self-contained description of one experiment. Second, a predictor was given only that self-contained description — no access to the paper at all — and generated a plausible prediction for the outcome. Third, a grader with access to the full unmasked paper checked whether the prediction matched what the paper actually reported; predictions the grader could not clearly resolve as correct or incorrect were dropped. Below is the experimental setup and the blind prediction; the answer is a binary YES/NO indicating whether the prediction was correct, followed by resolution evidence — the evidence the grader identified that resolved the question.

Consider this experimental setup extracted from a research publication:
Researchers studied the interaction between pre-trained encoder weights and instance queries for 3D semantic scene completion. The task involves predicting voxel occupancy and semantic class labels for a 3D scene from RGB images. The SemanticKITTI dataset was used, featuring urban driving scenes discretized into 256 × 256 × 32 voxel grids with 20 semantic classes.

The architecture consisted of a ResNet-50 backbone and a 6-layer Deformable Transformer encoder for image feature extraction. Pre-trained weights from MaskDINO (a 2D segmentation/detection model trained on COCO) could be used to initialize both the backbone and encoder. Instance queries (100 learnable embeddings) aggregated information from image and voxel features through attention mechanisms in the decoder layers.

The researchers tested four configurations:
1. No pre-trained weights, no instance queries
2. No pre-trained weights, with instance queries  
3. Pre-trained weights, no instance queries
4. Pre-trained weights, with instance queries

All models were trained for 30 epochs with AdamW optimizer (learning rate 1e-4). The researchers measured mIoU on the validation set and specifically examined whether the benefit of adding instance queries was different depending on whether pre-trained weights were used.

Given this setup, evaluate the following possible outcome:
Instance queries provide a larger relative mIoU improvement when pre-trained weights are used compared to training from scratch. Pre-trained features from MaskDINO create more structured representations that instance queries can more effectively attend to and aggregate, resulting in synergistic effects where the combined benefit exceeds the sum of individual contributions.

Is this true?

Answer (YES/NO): YES